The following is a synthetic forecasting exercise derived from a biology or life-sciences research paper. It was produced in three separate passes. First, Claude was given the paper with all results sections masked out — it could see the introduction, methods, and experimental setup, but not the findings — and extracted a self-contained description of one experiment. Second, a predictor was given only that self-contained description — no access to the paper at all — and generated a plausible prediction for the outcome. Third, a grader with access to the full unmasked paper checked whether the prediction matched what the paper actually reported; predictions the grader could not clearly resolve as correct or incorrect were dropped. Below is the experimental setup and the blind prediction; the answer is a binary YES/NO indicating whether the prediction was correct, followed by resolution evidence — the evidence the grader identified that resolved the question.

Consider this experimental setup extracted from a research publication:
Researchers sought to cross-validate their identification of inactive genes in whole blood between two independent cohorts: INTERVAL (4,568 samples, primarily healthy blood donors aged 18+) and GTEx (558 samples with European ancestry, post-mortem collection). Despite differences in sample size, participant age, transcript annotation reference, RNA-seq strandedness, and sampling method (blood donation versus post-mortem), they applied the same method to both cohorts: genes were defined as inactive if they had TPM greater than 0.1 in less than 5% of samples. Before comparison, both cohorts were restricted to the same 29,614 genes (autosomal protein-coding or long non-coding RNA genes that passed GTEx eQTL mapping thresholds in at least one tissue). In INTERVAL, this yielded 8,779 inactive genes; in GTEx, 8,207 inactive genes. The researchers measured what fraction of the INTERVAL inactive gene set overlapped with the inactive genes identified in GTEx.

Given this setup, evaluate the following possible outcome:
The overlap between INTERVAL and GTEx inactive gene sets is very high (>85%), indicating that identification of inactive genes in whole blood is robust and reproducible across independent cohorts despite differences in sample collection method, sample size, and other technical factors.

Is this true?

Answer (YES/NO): NO